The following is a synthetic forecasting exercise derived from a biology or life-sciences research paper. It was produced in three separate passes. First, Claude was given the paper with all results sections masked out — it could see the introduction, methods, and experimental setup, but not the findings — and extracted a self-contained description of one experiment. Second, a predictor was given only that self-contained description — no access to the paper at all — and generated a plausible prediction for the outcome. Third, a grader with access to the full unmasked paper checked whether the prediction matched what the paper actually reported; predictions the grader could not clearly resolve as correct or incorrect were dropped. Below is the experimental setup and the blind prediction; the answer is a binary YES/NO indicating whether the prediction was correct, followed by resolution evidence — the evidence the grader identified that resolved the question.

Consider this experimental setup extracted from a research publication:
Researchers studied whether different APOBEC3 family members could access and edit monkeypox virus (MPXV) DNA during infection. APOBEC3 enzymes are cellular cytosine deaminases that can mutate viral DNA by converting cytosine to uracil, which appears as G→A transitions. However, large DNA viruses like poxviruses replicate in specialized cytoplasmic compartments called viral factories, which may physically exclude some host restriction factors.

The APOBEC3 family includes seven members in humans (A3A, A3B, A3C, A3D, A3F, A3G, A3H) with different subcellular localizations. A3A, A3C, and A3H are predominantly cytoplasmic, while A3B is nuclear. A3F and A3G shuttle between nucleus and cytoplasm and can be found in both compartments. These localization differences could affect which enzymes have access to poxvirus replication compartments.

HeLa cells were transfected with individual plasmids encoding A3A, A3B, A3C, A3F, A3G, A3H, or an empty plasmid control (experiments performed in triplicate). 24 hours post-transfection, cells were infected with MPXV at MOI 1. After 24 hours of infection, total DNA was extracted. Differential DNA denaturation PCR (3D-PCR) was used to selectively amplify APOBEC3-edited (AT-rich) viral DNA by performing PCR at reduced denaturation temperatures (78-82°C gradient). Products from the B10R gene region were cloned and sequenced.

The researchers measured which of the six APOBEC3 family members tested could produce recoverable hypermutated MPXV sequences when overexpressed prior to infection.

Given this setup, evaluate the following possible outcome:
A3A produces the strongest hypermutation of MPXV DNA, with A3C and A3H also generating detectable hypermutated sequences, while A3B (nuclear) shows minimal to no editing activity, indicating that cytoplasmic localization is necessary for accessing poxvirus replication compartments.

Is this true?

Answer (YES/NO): NO